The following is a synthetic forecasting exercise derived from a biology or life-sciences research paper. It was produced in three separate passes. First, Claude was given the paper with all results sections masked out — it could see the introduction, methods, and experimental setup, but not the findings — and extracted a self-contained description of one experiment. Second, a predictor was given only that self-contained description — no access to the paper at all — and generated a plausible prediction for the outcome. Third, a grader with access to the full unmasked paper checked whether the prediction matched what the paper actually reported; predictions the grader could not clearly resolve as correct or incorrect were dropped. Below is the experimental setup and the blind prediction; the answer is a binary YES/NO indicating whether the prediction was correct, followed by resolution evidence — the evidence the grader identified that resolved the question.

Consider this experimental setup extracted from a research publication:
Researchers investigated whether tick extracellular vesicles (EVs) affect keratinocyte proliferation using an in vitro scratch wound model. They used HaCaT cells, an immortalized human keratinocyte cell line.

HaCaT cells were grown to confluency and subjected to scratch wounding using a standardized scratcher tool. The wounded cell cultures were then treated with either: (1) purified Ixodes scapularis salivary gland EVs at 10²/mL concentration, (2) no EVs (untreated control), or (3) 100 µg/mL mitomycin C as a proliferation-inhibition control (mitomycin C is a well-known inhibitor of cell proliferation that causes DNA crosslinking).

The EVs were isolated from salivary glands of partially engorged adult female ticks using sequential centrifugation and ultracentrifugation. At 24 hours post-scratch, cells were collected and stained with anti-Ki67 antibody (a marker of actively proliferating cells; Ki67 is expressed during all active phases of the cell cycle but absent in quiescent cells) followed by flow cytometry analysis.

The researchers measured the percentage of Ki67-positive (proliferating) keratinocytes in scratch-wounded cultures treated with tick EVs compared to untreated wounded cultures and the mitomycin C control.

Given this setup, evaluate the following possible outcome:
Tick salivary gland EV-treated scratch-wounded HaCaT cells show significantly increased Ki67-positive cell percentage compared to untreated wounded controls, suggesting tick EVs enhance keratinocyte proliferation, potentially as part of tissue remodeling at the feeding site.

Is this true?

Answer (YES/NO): NO